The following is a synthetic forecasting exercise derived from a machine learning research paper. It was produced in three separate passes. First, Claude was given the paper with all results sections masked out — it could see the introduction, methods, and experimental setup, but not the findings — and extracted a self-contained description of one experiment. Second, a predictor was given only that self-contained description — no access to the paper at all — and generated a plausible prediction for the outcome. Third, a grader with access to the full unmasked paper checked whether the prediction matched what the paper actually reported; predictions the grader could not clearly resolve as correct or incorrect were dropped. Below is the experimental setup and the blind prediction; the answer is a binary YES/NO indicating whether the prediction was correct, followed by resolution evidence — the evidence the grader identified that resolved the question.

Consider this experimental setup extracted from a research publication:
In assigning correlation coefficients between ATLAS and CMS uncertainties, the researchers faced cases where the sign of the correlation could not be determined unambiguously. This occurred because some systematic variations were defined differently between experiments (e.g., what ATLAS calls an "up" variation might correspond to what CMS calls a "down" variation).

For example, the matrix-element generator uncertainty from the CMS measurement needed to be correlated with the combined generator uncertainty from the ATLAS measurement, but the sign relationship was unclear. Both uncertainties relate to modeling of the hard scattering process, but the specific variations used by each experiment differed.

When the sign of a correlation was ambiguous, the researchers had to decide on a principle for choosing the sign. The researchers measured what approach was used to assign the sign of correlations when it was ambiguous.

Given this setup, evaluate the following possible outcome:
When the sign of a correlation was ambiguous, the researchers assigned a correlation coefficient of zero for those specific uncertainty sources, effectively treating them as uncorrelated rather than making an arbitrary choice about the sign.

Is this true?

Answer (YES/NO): NO